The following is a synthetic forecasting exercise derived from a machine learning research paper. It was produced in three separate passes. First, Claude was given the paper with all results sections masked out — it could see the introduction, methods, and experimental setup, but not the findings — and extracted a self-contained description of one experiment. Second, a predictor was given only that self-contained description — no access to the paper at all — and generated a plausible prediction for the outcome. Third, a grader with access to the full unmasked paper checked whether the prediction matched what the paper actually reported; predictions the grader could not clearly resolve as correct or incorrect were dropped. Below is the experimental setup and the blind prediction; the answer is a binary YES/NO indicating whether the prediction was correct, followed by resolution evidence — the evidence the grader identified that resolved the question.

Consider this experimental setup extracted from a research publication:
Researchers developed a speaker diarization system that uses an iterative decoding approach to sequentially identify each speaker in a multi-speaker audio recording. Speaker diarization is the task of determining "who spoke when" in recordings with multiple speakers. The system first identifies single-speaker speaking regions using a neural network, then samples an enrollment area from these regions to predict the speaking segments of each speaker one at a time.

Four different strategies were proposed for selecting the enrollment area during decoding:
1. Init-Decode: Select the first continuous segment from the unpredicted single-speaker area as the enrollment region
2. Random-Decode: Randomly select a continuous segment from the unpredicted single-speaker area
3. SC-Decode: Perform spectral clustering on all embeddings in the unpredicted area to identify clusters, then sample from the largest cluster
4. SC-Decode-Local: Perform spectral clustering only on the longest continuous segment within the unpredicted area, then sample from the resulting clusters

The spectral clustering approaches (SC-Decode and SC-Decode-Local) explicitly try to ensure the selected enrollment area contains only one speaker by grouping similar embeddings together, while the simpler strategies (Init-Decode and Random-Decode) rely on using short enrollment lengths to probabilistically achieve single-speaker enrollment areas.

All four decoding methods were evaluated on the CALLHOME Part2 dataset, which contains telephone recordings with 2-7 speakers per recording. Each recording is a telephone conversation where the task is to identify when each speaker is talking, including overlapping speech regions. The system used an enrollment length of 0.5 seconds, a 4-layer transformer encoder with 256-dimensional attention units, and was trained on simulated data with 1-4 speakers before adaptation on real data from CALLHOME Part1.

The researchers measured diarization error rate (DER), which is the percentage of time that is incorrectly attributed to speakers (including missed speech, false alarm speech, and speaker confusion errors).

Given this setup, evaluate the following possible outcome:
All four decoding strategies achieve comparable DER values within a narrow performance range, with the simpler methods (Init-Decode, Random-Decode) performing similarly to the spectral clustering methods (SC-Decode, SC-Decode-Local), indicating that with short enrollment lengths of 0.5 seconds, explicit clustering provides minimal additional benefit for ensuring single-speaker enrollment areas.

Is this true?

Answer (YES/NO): YES